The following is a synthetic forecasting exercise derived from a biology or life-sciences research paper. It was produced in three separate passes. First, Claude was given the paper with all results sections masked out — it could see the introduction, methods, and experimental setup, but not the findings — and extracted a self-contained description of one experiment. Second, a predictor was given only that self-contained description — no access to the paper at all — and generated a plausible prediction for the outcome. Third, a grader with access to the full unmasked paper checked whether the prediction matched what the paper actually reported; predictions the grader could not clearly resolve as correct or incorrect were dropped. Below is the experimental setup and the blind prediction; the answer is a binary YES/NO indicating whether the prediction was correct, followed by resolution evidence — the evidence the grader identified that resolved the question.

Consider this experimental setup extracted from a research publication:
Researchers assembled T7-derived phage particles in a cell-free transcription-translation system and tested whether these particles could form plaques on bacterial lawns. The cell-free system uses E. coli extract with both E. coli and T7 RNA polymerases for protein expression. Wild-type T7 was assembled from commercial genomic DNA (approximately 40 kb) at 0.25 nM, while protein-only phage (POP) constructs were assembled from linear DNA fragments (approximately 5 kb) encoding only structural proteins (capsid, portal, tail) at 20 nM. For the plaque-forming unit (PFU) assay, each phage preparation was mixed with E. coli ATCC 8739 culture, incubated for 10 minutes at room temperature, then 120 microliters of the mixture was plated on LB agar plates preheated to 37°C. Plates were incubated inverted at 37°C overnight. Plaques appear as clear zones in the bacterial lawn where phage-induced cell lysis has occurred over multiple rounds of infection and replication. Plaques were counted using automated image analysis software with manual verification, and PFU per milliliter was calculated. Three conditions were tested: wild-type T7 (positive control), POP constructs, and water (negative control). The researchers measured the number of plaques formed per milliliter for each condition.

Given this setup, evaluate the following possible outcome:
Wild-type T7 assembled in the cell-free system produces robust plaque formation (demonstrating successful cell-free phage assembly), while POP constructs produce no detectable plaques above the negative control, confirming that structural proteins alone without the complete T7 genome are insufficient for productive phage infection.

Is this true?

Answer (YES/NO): YES